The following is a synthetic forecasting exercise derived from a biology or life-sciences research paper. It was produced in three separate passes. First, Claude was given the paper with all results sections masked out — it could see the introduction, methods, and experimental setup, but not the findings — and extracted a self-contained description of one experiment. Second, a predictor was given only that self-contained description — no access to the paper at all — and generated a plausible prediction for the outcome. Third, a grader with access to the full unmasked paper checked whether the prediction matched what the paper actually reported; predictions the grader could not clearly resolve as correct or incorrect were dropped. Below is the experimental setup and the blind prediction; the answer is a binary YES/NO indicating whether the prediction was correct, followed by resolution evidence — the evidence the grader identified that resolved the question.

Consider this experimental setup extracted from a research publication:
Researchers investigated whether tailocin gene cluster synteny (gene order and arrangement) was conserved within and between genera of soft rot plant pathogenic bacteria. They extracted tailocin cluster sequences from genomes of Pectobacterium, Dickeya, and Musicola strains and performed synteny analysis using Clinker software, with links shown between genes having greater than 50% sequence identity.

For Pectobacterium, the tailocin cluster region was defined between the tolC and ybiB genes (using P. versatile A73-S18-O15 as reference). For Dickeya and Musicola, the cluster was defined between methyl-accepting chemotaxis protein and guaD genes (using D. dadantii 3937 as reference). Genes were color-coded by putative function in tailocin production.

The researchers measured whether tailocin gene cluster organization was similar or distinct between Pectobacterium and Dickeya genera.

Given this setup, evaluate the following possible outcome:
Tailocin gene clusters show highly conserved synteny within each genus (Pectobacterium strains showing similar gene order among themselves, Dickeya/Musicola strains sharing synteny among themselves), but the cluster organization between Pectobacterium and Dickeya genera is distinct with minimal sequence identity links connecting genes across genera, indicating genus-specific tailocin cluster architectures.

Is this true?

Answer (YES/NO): YES